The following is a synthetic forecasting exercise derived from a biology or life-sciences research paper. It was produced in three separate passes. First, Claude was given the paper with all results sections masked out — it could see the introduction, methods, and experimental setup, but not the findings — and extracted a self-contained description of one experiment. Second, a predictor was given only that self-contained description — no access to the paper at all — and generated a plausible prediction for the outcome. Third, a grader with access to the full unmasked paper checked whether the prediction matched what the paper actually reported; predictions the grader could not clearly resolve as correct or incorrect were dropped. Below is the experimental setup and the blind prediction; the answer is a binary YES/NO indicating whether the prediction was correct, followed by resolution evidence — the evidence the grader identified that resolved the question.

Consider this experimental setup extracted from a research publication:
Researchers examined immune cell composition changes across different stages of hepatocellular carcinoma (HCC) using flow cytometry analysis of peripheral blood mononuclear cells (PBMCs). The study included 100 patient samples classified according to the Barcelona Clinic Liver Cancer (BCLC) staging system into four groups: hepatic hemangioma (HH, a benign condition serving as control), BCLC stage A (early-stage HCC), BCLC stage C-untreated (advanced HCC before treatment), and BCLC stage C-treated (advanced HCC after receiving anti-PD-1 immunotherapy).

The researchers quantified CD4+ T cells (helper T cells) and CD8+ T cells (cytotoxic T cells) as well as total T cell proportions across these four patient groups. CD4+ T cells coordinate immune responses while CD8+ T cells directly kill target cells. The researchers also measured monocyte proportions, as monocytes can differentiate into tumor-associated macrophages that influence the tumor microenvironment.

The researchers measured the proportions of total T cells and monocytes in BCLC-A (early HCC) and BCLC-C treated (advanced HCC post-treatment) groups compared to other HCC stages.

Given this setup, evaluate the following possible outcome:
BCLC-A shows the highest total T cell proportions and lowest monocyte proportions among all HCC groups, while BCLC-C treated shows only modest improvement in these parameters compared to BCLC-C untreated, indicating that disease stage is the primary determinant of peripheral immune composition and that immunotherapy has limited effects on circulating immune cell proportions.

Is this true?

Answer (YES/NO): NO